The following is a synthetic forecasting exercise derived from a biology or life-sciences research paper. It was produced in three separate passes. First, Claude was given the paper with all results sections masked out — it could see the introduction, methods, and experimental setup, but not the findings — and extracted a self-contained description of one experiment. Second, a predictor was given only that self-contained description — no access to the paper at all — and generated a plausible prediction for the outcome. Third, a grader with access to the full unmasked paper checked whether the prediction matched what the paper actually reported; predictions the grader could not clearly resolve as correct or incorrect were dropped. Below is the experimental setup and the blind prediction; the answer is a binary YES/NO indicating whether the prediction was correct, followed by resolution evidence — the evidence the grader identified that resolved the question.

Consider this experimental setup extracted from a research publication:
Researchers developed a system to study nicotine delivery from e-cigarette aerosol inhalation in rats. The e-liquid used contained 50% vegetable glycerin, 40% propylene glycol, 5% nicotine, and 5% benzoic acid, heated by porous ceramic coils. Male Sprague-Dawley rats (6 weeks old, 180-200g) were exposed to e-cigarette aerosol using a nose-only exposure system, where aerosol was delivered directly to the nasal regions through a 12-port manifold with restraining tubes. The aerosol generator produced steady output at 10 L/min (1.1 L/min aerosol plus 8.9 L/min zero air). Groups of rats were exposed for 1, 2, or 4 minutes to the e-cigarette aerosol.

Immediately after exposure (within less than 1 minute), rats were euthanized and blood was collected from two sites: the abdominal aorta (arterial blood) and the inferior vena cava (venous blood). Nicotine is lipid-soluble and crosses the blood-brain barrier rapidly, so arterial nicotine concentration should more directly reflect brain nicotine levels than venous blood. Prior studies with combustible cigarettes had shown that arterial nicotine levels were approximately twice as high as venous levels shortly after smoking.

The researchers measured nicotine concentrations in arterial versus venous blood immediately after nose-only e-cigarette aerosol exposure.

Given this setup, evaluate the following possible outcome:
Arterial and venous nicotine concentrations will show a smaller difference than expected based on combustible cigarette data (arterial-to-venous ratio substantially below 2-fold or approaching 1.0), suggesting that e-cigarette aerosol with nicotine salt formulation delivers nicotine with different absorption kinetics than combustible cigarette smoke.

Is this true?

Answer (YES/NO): NO